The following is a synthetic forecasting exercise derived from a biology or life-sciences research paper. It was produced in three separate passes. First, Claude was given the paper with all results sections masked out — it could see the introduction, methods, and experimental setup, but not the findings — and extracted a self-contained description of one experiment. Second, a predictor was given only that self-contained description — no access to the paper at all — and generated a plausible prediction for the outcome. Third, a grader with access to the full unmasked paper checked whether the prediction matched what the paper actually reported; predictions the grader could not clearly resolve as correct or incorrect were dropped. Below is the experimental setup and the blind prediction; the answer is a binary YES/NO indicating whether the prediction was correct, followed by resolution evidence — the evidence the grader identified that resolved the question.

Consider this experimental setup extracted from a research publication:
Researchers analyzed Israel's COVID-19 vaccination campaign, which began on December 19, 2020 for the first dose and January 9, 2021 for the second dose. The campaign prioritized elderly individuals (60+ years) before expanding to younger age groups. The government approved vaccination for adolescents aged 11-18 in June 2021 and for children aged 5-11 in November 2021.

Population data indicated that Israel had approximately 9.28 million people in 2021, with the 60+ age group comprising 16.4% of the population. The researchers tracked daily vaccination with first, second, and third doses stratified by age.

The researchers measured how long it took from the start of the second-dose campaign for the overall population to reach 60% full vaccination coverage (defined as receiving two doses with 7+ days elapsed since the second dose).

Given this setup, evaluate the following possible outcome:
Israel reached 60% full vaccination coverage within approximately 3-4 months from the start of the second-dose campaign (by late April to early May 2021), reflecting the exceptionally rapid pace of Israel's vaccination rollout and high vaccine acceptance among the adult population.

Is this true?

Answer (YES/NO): NO